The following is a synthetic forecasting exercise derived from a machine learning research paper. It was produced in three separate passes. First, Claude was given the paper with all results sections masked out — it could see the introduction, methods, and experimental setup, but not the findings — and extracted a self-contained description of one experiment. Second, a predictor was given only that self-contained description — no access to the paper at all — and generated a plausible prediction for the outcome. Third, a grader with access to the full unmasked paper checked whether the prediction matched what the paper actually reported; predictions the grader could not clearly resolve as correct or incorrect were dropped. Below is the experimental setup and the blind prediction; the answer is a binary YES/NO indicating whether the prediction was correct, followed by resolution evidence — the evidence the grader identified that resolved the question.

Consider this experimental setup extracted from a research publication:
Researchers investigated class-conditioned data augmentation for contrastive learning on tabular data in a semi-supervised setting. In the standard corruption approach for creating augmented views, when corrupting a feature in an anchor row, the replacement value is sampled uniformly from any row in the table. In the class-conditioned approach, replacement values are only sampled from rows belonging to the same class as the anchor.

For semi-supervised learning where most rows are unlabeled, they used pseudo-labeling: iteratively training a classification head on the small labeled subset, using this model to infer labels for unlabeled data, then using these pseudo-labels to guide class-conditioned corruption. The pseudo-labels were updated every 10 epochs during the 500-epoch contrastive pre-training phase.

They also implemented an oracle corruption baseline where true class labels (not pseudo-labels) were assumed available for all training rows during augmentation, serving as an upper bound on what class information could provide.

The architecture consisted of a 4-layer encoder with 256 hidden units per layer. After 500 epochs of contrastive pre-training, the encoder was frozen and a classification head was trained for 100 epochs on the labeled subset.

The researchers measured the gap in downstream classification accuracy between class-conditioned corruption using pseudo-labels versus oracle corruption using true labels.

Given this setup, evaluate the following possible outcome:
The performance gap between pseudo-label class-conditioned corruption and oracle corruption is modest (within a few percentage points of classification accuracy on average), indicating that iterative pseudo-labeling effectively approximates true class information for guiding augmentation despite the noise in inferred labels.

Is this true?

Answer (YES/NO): YES